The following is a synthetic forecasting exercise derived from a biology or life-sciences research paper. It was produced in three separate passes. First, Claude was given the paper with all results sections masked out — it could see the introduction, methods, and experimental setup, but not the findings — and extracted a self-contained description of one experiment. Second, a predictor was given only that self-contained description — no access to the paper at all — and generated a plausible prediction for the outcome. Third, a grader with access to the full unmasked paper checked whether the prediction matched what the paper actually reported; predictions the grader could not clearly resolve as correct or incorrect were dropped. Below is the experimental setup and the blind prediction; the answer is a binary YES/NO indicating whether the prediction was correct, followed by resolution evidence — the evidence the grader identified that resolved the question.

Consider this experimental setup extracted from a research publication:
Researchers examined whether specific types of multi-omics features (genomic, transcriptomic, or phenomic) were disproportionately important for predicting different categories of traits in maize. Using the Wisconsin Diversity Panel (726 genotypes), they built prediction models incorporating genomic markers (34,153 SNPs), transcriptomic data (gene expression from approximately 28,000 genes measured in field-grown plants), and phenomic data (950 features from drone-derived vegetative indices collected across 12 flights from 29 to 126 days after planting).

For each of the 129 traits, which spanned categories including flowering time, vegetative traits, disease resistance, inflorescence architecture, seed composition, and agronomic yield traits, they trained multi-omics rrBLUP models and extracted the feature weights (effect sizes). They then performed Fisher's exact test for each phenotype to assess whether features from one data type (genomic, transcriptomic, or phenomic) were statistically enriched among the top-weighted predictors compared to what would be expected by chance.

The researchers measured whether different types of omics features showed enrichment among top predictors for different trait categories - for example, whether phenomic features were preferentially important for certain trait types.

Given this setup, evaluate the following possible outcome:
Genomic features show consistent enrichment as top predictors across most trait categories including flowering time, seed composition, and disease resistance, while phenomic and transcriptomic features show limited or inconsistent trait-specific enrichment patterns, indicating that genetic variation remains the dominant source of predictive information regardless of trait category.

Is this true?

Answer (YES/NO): NO